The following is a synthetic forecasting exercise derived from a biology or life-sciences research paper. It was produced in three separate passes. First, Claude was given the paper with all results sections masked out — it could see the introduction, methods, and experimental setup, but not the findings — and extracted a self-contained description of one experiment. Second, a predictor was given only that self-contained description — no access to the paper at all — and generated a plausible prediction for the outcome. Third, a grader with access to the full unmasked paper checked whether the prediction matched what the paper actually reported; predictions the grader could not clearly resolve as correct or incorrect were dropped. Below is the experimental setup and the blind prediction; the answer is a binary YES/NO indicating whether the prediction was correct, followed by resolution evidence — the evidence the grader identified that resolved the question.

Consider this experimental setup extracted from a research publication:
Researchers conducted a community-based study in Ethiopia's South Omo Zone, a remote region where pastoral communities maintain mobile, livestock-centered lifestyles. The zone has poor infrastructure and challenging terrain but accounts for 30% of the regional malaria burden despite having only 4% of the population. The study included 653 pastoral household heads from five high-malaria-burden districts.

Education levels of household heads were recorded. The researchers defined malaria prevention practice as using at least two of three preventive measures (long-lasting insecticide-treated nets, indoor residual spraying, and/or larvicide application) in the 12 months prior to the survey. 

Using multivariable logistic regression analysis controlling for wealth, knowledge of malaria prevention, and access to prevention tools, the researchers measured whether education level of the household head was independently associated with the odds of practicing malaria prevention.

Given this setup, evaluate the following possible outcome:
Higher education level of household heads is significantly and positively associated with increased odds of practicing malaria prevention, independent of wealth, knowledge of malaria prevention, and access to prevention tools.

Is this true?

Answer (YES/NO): NO